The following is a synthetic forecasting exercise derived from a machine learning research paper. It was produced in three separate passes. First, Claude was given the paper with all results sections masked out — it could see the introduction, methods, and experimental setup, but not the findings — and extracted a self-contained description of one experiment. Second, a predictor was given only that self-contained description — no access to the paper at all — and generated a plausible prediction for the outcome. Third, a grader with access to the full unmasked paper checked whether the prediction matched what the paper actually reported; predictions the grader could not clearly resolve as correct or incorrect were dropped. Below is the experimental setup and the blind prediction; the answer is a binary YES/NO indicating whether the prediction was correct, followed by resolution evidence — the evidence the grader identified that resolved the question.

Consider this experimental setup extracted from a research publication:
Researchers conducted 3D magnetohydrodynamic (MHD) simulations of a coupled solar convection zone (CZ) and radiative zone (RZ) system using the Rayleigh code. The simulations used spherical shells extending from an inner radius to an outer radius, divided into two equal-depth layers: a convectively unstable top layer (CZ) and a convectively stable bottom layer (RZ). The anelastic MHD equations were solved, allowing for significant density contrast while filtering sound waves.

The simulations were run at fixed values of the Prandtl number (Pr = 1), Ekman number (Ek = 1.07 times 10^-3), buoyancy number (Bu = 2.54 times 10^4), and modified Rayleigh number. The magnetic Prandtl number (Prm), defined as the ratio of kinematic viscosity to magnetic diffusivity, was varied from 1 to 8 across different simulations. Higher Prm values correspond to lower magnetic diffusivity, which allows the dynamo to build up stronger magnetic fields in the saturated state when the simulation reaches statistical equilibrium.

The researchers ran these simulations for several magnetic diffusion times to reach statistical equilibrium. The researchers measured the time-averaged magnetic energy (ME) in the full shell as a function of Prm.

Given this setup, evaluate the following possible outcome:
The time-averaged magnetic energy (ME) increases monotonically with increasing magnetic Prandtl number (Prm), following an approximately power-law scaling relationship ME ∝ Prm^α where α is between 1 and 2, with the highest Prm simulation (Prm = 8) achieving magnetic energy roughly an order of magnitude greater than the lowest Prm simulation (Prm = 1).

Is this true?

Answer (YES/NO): NO